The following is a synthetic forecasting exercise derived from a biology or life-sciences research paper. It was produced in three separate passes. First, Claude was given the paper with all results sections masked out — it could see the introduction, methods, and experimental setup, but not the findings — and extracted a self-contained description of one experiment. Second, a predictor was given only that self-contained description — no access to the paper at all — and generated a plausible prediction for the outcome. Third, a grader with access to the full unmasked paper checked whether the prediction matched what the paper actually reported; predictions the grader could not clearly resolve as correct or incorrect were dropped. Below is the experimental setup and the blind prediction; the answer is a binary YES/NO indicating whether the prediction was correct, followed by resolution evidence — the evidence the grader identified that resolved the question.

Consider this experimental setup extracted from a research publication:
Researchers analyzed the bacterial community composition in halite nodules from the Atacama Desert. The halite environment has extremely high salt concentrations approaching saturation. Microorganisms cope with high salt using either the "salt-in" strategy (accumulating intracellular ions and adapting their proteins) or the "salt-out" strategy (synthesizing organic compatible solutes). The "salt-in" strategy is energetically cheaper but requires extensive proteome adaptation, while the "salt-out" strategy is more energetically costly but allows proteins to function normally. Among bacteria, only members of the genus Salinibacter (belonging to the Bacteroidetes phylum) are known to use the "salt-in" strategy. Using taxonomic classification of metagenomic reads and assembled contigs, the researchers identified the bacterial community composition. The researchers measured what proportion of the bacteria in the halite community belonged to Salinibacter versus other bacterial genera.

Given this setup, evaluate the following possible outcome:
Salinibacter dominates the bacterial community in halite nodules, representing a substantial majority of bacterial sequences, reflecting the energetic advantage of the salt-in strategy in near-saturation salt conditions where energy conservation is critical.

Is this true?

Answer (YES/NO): YES